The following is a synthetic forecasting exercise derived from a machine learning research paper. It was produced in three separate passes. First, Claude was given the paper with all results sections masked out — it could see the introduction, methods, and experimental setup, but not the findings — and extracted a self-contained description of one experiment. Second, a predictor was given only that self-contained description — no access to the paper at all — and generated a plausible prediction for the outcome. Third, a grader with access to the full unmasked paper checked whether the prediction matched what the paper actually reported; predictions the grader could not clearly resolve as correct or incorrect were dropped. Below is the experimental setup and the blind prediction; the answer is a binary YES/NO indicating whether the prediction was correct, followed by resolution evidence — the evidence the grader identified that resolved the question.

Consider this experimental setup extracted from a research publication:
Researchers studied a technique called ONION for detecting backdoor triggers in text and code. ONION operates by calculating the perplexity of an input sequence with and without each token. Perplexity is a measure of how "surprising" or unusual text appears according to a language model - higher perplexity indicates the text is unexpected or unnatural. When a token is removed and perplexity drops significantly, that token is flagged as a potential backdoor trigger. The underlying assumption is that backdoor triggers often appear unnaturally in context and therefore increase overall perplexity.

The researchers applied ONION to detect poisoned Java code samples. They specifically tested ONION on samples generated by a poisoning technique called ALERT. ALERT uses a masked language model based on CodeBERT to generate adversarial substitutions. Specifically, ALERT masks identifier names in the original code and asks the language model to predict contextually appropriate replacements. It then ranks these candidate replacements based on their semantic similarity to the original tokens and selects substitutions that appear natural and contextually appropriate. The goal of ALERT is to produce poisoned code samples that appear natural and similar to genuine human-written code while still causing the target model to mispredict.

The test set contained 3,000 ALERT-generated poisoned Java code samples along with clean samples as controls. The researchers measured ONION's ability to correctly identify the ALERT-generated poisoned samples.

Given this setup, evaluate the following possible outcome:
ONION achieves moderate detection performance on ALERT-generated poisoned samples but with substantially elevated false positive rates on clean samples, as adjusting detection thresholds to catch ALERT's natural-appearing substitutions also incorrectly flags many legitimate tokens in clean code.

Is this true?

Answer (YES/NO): NO